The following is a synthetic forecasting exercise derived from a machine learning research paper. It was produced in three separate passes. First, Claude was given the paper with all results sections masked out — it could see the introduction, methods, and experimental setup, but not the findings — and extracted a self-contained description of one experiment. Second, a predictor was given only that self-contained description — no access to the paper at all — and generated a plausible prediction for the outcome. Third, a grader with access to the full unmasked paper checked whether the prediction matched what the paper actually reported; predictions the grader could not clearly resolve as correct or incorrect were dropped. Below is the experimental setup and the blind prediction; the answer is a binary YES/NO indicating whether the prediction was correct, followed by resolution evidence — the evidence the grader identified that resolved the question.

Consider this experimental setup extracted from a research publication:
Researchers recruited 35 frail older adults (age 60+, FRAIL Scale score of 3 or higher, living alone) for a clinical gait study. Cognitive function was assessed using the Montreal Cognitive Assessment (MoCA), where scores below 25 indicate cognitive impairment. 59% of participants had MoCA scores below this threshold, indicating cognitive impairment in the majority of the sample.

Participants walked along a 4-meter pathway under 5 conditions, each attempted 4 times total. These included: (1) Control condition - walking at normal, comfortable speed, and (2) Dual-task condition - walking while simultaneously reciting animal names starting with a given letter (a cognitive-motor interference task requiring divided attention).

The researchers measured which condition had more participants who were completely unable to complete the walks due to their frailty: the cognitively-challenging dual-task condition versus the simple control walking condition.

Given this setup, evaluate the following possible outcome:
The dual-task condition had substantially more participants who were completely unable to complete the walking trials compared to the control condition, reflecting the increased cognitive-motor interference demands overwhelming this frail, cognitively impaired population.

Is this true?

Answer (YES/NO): NO